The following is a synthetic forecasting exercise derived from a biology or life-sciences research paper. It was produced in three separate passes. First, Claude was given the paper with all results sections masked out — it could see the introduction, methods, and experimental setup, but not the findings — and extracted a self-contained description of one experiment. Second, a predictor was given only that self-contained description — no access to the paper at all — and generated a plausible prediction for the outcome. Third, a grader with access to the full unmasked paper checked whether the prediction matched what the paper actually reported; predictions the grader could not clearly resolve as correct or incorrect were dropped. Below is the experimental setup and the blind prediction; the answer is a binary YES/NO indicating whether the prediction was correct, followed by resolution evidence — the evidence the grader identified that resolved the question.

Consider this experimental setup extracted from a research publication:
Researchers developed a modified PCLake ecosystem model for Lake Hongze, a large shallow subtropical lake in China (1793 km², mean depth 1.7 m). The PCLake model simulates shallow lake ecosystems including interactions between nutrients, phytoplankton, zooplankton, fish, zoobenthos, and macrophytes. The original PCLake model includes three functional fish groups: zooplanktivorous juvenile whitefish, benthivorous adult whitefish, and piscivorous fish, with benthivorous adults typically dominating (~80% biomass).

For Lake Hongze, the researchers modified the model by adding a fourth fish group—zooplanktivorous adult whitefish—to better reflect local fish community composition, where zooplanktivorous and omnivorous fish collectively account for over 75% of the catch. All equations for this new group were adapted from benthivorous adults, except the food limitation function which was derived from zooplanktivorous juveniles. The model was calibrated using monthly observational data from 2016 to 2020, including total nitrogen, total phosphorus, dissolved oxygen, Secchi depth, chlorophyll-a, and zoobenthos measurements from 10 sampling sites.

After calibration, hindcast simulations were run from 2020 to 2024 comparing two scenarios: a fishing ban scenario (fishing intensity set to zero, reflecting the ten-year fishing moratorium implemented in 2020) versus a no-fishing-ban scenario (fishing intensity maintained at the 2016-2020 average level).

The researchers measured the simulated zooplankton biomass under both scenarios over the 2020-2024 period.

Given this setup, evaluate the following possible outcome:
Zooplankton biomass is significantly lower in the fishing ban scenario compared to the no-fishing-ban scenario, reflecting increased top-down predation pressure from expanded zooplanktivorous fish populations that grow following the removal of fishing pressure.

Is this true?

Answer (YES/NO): YES